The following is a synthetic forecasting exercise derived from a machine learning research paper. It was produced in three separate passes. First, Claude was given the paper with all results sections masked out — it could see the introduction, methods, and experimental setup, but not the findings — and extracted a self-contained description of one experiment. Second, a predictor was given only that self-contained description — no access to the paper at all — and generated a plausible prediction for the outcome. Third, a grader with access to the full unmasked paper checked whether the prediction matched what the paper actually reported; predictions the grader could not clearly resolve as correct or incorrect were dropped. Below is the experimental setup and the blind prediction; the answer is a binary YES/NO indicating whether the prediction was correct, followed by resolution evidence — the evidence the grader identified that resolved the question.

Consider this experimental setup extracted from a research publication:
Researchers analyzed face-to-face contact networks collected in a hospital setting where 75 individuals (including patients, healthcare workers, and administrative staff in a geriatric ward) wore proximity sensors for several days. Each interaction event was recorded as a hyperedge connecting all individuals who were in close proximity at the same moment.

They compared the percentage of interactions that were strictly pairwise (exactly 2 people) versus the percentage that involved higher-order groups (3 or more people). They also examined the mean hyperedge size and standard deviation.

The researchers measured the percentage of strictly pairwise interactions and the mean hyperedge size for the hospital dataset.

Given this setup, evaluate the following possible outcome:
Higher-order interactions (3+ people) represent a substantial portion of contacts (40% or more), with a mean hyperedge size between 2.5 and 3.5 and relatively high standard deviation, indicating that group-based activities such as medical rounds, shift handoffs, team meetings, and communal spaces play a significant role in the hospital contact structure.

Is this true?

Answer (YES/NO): NO